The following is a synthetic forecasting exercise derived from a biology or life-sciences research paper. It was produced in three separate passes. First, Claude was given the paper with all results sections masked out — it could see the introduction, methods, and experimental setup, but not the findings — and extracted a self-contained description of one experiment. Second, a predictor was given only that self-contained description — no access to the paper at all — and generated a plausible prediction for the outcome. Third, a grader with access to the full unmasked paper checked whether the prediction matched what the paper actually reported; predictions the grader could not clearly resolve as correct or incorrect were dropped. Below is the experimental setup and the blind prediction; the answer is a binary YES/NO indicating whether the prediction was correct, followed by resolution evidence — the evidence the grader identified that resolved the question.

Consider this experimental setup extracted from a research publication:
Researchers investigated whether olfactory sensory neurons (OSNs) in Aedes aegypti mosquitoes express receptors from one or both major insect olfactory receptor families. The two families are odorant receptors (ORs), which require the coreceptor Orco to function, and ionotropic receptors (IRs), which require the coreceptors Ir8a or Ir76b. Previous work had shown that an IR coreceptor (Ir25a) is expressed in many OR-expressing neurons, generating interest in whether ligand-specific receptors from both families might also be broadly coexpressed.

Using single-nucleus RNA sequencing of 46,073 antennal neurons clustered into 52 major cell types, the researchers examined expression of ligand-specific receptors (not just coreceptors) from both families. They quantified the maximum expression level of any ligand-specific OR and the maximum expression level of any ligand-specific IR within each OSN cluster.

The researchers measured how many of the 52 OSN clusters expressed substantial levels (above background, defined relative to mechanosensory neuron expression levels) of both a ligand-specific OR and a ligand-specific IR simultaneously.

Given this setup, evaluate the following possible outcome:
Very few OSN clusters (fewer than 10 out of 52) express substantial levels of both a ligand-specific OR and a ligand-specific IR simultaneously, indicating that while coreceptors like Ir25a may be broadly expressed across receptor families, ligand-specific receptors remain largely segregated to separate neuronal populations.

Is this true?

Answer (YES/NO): YES